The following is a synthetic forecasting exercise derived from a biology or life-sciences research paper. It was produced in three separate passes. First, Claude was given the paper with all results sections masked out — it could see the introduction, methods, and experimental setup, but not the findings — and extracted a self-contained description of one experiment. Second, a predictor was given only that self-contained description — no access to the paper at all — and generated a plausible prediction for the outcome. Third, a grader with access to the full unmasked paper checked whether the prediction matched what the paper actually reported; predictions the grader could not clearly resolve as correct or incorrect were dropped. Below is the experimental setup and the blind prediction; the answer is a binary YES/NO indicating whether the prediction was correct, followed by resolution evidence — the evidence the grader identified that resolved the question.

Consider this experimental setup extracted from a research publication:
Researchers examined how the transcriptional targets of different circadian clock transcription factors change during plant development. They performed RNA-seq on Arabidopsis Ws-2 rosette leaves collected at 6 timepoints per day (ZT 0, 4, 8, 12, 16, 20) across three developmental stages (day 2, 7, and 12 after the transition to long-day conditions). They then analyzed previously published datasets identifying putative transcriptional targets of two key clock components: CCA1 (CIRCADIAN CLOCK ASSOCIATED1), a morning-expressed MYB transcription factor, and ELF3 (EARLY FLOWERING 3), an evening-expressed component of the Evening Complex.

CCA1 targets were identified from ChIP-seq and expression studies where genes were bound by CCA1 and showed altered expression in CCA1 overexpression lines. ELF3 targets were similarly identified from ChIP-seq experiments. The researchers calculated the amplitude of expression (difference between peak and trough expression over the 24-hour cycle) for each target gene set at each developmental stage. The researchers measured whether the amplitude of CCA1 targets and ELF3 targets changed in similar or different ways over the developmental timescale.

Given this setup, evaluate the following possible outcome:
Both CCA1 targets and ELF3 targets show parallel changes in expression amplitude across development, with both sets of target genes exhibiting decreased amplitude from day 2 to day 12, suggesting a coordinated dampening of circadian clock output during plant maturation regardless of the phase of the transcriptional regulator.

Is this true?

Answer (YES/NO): NO